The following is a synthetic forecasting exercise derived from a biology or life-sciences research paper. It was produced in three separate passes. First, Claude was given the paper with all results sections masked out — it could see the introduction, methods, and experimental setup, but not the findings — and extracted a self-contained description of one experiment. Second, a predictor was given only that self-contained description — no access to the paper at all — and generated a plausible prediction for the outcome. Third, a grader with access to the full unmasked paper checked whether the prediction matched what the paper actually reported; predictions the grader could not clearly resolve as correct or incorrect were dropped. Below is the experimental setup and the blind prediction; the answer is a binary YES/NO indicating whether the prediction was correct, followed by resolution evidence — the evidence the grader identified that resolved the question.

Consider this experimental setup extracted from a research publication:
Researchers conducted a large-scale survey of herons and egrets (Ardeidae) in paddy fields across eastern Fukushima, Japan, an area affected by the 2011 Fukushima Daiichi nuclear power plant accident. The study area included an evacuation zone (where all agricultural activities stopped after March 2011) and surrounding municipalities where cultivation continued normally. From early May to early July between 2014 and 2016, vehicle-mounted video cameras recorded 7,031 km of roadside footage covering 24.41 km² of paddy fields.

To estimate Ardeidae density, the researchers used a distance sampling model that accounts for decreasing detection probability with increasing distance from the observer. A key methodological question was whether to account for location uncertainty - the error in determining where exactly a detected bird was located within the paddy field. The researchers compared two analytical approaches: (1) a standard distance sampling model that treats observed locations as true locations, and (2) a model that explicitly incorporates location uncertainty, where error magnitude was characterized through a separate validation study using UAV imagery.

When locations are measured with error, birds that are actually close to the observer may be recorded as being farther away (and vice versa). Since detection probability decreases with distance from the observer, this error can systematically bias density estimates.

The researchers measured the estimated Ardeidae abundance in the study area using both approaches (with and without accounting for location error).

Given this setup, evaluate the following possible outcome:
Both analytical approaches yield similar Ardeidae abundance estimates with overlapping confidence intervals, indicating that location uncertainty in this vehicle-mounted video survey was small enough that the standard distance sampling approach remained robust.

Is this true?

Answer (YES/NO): YES